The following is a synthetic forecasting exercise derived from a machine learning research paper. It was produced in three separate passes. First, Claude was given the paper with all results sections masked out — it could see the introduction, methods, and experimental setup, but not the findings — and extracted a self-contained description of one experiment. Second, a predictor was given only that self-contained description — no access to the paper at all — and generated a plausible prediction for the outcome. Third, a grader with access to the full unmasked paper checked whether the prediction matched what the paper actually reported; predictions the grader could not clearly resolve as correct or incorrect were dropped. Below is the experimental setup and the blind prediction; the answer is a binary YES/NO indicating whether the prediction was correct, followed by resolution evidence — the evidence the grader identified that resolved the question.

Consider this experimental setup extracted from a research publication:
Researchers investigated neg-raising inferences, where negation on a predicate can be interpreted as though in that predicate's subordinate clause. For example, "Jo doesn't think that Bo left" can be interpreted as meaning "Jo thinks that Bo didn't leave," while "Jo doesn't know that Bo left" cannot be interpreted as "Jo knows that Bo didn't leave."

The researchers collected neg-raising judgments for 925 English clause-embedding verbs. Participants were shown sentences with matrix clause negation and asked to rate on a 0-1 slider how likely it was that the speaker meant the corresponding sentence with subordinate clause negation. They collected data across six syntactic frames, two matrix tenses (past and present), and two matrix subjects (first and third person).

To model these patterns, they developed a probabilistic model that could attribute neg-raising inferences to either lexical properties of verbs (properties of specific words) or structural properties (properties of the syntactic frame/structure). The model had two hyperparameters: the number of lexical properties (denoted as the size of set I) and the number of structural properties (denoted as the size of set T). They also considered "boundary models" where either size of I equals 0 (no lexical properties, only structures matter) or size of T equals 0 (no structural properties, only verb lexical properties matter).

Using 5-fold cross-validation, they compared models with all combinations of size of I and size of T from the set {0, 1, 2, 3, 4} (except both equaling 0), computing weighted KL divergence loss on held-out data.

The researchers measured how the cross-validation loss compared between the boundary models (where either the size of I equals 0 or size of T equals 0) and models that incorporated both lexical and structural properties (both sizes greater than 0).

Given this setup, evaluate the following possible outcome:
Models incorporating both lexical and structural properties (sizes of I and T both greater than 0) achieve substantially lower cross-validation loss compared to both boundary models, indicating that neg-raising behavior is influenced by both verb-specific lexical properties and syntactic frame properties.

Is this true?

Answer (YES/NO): NO